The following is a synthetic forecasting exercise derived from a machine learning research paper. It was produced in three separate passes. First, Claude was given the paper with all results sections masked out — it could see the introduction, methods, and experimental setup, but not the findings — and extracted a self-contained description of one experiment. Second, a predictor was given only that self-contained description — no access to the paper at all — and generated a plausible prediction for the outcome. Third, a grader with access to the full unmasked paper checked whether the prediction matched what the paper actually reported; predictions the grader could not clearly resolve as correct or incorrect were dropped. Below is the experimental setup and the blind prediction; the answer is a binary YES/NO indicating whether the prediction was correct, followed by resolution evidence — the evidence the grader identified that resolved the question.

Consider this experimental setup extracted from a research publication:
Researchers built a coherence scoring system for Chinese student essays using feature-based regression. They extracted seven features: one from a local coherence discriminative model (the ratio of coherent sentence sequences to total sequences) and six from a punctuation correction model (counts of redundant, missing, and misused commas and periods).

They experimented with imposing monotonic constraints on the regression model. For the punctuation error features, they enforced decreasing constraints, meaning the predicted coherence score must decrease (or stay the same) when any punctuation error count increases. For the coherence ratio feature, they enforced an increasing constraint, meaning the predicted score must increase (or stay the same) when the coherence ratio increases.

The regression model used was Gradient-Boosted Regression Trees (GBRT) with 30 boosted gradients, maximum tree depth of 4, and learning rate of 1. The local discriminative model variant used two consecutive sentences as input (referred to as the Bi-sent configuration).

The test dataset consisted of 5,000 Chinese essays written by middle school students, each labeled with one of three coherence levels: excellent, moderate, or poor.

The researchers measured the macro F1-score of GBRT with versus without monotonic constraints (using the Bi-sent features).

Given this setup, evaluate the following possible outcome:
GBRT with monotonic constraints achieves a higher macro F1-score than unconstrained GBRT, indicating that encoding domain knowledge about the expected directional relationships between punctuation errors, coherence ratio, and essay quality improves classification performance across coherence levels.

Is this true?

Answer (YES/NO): NO